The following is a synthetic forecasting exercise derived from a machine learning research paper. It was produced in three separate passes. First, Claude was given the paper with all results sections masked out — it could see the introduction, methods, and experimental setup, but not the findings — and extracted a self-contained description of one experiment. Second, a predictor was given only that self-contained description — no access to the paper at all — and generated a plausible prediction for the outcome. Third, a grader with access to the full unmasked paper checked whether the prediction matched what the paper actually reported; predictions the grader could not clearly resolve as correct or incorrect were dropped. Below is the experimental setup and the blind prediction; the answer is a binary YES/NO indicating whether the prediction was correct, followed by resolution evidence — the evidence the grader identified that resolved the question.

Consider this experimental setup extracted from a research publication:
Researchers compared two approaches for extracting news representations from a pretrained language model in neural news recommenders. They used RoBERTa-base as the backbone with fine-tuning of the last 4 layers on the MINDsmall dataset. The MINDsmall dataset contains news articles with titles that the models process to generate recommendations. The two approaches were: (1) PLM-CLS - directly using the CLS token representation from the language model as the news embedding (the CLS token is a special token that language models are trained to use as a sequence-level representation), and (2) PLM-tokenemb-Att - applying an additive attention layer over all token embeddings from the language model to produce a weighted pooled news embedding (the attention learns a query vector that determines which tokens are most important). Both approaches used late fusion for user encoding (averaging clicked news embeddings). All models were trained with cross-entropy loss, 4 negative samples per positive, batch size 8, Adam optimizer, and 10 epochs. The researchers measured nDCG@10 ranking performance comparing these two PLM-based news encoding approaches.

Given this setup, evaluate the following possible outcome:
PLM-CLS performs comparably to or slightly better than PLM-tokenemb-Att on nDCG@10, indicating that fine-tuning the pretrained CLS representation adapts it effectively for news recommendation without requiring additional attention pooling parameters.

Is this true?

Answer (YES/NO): YES